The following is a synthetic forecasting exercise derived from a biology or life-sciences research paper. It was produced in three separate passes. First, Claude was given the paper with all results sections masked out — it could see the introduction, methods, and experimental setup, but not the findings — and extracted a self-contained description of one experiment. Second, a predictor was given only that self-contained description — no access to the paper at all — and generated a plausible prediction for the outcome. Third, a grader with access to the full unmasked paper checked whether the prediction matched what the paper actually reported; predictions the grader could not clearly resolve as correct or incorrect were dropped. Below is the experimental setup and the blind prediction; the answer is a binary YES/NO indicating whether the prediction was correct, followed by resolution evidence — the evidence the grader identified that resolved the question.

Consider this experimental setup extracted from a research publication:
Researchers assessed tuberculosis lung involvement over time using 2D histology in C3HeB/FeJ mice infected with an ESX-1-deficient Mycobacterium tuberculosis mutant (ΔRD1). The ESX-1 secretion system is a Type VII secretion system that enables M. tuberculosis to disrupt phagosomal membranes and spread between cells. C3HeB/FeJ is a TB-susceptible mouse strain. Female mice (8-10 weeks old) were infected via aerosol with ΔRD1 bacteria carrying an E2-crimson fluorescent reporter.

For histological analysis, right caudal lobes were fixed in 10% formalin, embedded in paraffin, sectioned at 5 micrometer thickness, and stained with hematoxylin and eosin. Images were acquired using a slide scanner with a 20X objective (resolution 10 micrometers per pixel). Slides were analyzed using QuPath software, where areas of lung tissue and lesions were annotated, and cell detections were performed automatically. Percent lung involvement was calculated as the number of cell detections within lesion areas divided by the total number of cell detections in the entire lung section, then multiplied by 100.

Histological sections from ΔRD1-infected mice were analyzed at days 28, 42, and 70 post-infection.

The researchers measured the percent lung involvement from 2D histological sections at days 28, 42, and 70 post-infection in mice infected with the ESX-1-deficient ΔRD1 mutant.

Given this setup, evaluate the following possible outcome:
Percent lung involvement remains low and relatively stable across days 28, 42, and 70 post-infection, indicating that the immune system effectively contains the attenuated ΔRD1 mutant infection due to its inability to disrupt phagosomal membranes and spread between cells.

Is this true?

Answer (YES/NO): YES